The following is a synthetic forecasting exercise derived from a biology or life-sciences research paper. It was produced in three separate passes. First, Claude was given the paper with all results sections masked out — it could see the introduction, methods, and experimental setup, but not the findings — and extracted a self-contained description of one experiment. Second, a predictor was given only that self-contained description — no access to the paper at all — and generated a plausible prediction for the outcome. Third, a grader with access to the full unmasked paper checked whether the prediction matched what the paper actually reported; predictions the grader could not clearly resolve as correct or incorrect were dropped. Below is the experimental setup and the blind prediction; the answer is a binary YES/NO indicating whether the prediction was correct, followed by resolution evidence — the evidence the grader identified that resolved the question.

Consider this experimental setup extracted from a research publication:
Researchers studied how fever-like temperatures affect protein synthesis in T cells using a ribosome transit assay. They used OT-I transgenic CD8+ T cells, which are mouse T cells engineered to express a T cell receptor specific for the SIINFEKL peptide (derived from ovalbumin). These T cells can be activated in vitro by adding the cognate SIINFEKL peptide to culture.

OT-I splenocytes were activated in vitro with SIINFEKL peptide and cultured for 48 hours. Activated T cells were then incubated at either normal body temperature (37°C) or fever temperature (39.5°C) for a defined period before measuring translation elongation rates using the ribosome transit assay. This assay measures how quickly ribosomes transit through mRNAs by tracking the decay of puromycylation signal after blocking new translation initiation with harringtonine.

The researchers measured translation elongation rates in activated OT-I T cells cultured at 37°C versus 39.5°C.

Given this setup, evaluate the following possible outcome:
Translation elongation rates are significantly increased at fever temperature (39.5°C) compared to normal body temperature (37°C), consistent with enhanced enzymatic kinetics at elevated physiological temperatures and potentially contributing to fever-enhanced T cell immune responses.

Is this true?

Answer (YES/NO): YES